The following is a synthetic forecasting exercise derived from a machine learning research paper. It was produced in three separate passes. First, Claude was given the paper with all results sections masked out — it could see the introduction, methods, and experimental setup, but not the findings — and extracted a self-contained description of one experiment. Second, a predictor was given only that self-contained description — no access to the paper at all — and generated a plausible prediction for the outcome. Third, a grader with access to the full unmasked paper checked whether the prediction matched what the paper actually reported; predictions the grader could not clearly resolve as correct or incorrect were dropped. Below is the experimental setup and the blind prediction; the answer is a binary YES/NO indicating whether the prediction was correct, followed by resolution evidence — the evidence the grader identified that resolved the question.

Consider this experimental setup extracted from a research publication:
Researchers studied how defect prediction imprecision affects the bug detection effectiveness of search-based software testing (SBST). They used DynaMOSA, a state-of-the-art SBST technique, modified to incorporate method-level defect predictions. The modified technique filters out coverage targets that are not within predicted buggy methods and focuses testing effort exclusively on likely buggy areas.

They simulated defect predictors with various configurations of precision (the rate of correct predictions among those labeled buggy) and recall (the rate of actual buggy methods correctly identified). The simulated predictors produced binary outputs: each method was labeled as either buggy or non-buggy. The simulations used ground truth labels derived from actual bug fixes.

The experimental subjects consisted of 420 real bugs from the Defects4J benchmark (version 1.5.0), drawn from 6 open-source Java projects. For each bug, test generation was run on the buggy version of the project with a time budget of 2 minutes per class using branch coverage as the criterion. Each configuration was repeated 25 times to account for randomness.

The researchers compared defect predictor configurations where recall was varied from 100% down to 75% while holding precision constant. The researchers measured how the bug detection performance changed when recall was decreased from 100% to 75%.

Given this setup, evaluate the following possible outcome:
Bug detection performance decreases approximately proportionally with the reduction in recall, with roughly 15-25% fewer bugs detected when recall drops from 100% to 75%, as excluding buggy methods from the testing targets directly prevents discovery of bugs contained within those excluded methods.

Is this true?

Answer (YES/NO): NO